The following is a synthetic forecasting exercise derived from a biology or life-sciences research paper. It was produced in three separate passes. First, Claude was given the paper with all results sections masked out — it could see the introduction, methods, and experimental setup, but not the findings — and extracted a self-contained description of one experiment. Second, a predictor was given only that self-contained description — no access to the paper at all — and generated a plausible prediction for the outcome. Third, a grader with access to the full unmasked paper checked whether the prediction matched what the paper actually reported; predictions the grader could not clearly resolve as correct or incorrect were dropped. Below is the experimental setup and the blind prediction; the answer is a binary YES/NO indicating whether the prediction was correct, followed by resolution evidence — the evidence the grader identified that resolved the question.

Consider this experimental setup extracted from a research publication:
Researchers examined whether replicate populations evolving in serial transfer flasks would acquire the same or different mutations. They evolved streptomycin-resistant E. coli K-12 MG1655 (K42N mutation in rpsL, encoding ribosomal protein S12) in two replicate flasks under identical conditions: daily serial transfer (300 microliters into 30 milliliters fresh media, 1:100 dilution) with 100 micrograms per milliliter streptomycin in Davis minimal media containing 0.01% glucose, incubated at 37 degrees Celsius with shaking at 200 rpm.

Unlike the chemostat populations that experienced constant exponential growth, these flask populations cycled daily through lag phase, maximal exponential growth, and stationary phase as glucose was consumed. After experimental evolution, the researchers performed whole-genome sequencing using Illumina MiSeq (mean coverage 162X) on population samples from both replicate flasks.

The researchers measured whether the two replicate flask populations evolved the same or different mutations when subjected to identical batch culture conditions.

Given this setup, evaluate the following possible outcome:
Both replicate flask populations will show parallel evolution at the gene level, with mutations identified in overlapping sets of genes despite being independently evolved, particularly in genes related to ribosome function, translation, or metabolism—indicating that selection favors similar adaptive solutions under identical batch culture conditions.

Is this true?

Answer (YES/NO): YES